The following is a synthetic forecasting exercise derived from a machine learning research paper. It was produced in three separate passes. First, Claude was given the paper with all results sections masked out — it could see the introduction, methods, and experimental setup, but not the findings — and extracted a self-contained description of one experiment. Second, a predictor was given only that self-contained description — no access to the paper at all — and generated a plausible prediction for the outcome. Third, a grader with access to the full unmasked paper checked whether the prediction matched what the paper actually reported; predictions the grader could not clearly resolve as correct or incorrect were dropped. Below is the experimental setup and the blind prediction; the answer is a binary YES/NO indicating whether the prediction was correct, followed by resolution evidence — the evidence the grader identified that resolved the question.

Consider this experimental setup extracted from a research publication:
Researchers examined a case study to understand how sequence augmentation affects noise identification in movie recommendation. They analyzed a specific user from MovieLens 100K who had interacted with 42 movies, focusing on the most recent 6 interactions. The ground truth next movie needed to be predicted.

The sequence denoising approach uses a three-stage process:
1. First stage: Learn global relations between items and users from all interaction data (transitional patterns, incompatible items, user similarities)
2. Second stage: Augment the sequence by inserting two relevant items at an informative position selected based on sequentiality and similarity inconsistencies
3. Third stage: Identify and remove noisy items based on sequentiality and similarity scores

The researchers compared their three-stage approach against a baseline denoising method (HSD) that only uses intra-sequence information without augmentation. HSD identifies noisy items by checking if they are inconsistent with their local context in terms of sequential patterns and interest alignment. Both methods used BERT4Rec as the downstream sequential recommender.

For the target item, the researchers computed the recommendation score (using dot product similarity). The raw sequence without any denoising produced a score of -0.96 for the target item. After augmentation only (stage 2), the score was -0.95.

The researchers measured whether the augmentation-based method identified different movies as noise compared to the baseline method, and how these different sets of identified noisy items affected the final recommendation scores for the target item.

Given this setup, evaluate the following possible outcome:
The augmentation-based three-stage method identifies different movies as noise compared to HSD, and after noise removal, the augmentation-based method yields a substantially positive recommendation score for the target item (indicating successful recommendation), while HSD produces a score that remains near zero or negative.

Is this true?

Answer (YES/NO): NO